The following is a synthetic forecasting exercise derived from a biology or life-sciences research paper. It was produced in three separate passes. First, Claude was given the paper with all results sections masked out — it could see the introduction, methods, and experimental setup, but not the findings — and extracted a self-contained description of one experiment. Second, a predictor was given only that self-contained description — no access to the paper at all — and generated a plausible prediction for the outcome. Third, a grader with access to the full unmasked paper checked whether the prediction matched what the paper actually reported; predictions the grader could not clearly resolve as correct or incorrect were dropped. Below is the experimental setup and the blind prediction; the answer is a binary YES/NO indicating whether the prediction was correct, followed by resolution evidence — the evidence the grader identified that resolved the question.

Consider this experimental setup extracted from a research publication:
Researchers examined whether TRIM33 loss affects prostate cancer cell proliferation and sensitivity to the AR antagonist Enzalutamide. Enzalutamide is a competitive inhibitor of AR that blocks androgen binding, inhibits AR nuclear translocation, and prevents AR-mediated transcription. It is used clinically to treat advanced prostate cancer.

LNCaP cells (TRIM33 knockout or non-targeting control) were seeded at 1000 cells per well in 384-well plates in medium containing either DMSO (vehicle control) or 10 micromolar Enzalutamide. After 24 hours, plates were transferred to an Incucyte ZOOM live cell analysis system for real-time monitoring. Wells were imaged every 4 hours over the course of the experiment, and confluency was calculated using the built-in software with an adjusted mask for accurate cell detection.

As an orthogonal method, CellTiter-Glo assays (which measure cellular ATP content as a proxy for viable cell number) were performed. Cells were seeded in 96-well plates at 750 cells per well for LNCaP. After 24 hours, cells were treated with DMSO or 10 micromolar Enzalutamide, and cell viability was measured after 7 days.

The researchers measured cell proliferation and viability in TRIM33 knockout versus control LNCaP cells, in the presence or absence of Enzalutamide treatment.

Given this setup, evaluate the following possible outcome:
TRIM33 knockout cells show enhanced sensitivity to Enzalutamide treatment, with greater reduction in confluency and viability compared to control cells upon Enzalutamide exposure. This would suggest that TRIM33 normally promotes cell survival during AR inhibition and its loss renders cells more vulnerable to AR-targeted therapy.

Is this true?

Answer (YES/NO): NO